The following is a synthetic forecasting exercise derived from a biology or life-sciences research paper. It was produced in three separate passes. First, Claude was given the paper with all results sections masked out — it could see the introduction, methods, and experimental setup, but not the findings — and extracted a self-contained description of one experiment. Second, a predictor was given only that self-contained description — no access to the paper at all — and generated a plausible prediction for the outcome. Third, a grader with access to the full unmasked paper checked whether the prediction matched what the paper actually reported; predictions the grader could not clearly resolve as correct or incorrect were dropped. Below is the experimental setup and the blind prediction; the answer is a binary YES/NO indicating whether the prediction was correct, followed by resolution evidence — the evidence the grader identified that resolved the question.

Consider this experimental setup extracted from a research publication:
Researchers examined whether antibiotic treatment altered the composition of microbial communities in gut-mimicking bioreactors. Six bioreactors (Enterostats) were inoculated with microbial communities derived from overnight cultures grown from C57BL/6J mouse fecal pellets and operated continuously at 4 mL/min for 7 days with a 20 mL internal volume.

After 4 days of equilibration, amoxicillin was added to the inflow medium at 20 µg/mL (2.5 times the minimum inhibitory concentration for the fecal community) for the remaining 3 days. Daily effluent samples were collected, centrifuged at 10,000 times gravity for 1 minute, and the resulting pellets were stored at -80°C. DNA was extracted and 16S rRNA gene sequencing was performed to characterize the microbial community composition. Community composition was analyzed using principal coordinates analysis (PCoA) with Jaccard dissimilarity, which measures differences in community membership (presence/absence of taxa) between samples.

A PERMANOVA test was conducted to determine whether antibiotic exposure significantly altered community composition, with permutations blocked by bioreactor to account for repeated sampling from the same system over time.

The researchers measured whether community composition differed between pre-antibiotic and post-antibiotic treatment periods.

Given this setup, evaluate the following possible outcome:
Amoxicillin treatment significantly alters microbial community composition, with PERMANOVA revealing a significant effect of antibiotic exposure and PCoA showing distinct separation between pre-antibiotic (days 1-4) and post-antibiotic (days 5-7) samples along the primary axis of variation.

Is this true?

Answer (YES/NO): NO